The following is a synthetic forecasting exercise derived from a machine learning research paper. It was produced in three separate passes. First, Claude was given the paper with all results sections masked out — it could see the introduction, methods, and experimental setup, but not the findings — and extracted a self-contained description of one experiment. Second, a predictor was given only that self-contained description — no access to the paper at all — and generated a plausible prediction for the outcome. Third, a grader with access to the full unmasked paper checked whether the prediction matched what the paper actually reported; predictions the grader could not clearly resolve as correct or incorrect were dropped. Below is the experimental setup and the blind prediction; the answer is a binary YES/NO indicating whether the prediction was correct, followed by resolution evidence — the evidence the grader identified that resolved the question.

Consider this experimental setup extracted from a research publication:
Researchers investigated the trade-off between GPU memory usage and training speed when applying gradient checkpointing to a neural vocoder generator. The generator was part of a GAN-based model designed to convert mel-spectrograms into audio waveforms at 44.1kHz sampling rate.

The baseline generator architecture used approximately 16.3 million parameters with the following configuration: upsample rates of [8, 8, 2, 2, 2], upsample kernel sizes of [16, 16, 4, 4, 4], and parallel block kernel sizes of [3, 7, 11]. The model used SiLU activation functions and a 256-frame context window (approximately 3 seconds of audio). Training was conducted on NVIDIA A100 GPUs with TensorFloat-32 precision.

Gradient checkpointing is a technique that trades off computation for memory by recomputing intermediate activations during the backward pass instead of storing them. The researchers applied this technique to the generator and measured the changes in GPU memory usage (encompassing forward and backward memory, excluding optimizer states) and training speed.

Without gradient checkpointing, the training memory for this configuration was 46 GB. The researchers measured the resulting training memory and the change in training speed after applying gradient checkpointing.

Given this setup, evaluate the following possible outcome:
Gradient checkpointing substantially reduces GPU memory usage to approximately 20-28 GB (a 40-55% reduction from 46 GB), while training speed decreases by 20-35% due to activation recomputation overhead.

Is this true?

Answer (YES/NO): NO